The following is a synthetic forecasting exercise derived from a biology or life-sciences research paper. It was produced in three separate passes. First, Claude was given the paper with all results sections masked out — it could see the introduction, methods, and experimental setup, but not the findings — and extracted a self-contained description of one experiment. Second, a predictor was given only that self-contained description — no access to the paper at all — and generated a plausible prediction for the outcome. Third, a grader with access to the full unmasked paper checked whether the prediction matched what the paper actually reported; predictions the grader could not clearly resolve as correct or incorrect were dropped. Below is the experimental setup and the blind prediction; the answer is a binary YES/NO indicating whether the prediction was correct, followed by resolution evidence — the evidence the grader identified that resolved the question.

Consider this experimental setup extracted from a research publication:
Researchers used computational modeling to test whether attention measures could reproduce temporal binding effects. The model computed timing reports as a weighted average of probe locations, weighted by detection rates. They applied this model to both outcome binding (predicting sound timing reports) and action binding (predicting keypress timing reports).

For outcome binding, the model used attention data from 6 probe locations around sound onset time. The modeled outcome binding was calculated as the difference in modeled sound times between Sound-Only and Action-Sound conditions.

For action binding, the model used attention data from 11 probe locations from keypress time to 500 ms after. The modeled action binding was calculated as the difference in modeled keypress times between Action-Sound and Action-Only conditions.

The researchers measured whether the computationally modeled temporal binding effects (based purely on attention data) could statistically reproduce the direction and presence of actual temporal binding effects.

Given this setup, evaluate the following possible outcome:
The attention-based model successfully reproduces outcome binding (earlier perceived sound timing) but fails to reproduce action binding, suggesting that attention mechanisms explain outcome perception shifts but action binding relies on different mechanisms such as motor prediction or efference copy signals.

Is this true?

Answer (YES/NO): NO